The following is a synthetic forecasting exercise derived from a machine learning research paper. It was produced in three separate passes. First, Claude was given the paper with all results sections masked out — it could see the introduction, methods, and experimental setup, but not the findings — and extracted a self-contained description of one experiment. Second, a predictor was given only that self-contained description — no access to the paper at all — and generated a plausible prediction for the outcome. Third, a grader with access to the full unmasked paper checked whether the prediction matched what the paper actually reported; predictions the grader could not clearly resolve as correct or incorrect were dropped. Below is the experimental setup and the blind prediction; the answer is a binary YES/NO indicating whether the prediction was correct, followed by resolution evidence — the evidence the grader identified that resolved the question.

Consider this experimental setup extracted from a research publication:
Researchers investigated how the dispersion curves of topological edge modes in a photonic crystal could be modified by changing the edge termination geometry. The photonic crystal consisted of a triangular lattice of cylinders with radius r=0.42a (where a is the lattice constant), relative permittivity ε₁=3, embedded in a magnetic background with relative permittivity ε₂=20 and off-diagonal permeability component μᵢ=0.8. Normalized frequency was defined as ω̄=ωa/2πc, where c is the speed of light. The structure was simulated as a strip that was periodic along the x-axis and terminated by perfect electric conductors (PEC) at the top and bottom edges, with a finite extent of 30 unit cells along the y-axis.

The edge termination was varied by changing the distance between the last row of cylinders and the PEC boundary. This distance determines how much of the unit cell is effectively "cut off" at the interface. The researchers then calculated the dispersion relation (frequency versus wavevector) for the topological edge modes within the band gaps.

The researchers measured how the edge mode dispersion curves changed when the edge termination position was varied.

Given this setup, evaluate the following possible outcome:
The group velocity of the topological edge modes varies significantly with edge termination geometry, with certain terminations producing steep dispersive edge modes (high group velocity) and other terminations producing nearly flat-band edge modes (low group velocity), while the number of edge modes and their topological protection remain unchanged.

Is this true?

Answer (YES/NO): YES